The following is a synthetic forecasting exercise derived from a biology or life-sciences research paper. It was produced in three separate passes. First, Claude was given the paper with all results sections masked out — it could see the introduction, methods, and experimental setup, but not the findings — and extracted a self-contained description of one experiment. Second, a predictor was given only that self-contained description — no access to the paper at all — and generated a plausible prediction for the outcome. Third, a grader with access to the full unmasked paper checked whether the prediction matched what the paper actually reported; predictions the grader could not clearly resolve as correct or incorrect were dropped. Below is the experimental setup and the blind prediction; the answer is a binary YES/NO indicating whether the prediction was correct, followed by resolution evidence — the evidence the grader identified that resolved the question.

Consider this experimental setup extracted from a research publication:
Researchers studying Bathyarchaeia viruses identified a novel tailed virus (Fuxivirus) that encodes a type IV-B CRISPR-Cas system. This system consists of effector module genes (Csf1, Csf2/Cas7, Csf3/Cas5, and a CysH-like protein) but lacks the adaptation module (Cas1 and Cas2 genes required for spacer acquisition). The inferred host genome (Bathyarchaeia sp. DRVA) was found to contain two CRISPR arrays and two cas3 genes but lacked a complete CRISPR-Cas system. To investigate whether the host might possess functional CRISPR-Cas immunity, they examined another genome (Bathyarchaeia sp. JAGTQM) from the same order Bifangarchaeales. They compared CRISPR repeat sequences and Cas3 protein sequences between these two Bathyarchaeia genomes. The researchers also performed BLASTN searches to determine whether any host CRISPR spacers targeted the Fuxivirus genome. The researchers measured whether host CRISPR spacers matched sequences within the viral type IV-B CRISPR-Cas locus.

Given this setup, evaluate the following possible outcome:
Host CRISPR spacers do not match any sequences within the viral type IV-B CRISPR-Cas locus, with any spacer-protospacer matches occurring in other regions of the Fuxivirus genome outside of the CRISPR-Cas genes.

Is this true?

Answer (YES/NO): NO